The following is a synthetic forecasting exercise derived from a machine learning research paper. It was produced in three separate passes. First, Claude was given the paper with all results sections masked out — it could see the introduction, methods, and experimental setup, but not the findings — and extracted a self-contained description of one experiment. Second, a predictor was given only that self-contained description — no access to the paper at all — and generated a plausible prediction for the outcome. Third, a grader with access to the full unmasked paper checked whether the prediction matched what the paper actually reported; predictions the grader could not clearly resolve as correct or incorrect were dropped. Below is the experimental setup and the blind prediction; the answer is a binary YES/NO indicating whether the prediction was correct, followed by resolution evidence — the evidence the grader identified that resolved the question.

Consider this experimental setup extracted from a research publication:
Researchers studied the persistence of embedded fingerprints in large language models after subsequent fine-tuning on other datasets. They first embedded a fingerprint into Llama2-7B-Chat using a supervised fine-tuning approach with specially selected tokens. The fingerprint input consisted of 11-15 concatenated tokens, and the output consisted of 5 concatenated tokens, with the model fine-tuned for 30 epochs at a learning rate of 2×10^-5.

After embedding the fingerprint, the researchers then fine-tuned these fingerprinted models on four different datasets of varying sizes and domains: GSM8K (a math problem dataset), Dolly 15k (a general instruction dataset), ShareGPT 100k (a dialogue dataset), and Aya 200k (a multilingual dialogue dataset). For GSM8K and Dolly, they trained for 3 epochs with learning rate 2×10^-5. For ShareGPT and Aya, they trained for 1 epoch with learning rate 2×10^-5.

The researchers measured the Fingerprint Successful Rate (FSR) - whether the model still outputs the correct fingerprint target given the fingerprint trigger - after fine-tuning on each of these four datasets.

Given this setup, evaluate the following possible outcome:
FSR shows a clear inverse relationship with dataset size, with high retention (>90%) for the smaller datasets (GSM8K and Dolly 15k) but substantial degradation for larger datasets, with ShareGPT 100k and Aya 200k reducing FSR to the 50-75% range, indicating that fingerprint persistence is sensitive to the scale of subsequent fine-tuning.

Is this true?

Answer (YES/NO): NO